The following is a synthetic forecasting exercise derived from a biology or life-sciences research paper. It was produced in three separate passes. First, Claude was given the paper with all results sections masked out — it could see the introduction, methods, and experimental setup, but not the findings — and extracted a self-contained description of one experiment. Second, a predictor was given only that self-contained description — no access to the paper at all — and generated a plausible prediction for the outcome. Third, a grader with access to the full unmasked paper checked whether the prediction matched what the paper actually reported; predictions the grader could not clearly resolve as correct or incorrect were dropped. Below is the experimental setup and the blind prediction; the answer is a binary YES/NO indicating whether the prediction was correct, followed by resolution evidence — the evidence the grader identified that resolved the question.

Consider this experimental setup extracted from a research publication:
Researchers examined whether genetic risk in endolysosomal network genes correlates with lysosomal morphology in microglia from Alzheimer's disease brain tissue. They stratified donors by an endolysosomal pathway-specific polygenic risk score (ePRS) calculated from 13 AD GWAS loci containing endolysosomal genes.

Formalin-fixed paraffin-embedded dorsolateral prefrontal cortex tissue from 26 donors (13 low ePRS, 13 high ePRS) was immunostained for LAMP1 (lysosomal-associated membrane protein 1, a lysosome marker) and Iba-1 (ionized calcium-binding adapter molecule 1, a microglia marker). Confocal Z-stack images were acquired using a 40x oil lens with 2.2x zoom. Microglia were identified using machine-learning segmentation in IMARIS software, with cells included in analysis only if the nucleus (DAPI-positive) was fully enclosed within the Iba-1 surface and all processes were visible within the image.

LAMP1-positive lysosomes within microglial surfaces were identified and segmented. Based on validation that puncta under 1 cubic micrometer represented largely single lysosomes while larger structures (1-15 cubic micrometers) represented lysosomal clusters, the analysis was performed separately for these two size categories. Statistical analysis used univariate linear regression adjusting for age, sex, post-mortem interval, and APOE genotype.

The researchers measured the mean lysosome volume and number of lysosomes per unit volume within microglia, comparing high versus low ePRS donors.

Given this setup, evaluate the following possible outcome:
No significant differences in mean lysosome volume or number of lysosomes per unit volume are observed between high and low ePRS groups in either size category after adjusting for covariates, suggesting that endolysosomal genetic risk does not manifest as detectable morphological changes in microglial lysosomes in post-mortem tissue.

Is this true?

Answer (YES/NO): NO